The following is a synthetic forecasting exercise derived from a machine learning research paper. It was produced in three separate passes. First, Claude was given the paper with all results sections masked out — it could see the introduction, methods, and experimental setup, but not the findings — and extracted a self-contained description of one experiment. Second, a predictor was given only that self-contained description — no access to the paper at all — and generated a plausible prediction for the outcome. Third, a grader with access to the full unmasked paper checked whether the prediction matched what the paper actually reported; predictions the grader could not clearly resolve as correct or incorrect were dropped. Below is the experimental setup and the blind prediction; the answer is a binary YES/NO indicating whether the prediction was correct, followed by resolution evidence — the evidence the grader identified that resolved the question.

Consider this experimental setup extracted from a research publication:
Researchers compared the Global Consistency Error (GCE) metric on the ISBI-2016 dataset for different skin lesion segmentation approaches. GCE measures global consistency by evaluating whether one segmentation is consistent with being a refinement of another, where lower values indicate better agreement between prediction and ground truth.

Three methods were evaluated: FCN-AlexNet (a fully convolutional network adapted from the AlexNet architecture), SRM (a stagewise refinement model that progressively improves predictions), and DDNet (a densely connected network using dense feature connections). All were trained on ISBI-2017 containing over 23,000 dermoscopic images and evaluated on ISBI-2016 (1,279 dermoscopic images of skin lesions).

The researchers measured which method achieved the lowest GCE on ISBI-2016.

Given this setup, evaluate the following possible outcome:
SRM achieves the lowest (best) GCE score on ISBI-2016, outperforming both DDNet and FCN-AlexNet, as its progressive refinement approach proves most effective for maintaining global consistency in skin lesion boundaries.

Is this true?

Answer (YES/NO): NO